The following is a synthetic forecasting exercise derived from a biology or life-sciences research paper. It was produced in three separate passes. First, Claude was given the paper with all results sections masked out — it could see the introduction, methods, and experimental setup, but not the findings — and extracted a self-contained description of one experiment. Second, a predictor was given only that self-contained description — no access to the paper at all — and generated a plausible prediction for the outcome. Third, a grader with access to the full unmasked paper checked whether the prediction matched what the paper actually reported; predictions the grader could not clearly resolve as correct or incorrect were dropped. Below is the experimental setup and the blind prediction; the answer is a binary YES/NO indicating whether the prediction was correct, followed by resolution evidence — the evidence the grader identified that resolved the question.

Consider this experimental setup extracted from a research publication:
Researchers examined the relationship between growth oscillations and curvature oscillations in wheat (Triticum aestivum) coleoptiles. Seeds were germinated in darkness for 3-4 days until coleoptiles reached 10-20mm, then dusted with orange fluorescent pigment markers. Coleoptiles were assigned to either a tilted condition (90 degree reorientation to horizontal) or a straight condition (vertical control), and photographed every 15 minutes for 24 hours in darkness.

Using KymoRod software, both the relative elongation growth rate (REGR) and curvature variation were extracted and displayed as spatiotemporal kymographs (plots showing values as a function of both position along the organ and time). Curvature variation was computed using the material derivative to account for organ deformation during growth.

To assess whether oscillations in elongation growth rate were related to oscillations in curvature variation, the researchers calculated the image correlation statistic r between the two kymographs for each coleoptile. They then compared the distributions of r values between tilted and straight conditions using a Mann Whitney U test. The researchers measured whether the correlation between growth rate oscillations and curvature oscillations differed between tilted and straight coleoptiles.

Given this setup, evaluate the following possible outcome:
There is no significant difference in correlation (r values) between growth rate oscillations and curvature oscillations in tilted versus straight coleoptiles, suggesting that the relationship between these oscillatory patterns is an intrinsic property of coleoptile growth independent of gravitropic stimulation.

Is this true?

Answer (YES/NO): NO